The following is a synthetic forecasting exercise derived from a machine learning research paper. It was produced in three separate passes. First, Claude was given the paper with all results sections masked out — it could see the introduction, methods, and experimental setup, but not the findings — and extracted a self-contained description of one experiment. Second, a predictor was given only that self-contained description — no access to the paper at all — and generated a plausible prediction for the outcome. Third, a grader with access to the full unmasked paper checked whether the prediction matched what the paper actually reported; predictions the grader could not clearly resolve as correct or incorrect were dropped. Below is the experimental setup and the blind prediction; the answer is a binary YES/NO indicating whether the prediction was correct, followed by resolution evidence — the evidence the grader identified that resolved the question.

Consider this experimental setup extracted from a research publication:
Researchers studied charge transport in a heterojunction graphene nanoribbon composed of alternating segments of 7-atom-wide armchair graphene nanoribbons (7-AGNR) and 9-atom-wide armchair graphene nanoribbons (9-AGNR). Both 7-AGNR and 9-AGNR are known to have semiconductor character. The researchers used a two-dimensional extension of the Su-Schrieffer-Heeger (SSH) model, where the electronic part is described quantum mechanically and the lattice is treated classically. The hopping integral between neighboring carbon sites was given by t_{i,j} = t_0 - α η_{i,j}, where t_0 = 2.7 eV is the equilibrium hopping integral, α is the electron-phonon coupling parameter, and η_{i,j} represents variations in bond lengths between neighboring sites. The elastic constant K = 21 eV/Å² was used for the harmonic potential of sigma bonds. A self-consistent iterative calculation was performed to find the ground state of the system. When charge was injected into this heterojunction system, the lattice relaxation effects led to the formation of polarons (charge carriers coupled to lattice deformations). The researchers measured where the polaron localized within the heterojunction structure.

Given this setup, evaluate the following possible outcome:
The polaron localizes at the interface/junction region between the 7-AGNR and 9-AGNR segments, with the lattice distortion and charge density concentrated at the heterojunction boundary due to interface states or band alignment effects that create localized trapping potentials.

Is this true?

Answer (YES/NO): NO